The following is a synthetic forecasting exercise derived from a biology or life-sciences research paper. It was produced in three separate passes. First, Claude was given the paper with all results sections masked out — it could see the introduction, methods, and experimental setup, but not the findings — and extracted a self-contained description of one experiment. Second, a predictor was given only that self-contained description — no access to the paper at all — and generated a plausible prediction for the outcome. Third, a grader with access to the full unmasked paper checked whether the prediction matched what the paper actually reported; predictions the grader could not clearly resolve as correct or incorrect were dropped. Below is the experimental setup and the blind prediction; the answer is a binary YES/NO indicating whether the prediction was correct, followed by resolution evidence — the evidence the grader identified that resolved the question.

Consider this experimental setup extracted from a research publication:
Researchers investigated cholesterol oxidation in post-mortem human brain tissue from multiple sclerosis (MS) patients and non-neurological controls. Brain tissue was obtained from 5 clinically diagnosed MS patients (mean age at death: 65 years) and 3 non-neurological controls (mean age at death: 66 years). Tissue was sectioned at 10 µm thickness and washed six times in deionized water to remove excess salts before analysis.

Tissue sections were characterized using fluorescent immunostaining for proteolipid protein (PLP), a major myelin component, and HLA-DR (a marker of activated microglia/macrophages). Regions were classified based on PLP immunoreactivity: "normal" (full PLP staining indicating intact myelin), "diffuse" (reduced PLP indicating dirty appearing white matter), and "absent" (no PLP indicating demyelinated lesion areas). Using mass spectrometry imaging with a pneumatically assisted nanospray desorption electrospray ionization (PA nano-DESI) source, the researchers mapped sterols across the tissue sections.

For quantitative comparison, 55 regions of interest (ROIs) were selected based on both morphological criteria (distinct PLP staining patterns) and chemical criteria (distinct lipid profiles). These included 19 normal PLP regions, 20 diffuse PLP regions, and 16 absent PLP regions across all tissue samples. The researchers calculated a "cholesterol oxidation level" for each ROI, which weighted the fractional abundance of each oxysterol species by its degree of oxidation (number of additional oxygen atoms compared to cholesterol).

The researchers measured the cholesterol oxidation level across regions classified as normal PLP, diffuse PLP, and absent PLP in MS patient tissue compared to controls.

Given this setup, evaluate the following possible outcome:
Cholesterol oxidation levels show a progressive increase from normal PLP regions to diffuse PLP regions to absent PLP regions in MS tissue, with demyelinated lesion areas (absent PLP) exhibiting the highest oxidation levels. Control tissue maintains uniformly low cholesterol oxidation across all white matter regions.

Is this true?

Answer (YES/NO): NO